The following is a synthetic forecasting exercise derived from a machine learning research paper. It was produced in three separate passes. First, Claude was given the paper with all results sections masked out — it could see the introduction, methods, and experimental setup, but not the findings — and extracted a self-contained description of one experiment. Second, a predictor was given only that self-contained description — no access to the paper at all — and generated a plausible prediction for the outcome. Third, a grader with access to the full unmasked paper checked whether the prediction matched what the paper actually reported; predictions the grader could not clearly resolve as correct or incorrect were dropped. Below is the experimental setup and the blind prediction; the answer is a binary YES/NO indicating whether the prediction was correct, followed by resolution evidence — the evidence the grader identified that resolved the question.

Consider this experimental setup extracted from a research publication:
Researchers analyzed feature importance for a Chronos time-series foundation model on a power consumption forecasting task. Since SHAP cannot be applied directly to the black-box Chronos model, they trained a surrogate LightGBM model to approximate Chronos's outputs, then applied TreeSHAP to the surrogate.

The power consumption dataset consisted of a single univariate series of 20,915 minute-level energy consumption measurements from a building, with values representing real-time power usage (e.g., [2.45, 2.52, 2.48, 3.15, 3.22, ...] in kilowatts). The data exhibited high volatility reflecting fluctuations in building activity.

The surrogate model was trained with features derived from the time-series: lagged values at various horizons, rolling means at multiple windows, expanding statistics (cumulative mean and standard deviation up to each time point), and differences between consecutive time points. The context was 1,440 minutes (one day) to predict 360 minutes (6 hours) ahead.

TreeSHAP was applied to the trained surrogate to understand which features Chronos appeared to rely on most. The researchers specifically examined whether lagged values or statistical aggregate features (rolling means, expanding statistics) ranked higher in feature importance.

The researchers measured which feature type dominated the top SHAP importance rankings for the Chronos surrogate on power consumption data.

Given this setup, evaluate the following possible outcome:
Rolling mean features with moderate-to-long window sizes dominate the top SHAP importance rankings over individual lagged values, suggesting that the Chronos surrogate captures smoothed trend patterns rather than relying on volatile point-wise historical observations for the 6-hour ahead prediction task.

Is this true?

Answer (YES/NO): YES